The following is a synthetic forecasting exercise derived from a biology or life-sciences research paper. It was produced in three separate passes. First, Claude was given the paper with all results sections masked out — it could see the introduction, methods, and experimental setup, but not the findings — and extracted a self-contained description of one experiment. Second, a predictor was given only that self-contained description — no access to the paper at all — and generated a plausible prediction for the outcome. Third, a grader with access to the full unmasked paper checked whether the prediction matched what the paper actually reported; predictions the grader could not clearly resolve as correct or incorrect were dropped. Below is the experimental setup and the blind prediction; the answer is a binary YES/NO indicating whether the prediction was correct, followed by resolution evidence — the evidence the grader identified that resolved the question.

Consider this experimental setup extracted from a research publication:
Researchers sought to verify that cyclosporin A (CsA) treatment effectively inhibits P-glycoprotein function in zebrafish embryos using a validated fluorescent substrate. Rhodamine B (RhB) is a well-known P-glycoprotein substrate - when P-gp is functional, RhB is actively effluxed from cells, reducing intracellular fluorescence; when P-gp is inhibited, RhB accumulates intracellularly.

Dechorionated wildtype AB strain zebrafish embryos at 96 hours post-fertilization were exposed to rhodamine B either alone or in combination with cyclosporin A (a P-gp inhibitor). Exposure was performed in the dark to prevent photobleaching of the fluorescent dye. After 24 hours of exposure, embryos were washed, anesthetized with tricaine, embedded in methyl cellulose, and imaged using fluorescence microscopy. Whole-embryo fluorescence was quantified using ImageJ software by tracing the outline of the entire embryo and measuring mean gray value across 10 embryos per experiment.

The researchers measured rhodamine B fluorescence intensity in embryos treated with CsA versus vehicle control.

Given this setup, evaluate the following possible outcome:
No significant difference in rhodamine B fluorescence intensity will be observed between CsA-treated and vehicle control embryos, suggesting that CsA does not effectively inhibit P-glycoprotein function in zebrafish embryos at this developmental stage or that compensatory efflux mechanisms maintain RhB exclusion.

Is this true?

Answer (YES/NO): NO